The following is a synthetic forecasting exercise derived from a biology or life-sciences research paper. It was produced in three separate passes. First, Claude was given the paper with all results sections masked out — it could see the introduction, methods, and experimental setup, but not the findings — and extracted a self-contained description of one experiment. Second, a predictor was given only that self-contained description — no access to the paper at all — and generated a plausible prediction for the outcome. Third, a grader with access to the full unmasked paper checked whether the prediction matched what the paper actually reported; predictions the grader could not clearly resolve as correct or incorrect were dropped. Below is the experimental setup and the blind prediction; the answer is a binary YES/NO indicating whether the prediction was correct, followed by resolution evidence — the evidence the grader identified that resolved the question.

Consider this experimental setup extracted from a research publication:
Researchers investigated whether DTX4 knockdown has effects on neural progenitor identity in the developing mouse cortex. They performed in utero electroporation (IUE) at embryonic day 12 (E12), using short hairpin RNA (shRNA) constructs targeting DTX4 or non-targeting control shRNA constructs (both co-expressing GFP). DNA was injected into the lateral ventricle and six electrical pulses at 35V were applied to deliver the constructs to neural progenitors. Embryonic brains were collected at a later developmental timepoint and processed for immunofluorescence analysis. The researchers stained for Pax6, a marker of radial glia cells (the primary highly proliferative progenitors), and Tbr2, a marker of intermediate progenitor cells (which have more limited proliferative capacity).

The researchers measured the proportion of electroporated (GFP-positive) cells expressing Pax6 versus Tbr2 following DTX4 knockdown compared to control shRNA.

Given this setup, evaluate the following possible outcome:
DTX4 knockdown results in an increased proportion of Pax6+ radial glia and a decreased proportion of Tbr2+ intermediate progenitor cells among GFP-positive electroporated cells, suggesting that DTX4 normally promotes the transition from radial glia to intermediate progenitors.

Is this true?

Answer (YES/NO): NO